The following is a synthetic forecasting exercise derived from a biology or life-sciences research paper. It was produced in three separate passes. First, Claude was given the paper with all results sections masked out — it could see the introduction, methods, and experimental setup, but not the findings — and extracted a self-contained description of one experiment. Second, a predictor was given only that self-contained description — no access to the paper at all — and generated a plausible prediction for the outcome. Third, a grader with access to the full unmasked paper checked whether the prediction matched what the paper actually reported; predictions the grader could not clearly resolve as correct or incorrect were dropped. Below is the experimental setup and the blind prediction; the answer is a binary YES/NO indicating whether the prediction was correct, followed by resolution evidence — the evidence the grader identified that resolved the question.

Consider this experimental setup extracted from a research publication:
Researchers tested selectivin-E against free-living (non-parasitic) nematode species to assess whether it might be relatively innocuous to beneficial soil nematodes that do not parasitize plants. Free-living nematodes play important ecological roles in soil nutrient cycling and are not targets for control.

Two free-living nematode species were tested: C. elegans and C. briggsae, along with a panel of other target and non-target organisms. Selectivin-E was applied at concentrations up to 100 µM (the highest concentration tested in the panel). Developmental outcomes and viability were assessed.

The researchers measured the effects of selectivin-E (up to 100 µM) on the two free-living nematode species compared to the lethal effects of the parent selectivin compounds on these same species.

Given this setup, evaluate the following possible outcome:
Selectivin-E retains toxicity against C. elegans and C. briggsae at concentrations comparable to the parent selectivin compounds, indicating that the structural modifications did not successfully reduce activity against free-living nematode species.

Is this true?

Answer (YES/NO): NO